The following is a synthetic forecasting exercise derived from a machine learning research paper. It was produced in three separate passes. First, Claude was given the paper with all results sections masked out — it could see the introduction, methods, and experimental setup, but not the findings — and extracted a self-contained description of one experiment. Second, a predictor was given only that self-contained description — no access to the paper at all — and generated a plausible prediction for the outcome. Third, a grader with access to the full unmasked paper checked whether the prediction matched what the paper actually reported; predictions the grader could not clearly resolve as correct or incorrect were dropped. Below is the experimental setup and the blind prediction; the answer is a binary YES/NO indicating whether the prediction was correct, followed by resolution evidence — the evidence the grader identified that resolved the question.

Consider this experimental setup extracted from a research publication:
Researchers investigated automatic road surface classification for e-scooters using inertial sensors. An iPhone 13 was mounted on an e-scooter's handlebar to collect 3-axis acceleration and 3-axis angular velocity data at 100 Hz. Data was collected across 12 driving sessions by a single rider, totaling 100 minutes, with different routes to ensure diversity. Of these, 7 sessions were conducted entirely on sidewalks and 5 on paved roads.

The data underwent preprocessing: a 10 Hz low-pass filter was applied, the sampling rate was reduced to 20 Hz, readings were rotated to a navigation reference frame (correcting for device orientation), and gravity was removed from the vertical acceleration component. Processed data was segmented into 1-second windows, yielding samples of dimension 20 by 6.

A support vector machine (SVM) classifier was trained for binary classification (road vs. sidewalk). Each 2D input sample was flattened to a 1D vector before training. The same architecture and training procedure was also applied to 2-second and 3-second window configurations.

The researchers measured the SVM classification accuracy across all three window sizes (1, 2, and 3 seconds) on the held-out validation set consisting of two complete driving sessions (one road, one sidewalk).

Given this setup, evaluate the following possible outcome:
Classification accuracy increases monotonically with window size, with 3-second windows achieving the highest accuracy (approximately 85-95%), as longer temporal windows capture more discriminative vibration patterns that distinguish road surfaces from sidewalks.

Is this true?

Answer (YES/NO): NO